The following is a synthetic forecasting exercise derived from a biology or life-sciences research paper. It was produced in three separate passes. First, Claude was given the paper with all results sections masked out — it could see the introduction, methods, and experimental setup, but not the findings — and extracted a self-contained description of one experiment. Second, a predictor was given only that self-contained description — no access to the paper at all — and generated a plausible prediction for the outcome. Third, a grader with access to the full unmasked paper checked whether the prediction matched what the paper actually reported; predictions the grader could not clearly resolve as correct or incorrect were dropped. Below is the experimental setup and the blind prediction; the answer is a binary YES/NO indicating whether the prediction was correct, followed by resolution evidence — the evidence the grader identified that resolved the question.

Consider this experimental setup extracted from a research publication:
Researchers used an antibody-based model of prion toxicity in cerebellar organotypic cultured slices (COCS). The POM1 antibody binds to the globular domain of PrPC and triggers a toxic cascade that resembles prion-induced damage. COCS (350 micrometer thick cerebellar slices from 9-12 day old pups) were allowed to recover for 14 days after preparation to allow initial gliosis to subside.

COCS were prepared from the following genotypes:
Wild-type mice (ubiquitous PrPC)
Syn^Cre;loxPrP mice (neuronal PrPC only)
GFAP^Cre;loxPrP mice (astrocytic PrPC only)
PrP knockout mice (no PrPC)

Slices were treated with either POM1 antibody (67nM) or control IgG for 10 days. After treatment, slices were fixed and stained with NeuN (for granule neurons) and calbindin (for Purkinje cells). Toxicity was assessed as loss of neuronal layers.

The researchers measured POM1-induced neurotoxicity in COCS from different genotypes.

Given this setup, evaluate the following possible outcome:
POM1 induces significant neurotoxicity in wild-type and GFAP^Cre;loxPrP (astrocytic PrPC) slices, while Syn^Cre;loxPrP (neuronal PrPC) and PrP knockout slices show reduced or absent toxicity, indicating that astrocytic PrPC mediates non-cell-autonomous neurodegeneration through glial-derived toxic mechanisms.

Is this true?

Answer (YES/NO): NO